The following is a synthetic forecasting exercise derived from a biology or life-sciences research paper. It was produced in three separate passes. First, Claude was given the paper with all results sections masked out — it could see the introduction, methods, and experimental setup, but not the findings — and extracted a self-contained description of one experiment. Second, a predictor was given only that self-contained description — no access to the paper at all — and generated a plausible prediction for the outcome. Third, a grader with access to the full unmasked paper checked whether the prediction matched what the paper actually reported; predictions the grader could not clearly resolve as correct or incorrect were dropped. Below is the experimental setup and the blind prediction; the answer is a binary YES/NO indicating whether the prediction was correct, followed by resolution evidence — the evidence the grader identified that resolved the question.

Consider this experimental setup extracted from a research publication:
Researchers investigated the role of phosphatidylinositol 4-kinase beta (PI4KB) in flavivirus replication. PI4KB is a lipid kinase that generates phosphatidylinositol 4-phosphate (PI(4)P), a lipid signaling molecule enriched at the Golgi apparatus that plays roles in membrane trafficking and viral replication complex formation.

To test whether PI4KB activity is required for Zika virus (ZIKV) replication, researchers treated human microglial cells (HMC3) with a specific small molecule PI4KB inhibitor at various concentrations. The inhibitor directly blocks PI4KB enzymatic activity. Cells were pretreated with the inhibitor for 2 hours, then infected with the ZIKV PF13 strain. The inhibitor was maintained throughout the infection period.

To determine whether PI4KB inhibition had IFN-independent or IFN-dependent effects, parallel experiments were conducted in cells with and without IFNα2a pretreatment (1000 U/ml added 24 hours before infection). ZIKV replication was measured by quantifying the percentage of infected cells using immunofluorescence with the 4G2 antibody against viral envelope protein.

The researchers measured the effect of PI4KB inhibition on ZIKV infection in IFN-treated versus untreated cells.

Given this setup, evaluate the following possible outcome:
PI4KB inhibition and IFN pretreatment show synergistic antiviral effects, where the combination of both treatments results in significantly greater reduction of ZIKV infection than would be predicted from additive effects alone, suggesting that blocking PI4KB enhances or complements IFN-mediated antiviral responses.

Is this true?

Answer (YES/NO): NO